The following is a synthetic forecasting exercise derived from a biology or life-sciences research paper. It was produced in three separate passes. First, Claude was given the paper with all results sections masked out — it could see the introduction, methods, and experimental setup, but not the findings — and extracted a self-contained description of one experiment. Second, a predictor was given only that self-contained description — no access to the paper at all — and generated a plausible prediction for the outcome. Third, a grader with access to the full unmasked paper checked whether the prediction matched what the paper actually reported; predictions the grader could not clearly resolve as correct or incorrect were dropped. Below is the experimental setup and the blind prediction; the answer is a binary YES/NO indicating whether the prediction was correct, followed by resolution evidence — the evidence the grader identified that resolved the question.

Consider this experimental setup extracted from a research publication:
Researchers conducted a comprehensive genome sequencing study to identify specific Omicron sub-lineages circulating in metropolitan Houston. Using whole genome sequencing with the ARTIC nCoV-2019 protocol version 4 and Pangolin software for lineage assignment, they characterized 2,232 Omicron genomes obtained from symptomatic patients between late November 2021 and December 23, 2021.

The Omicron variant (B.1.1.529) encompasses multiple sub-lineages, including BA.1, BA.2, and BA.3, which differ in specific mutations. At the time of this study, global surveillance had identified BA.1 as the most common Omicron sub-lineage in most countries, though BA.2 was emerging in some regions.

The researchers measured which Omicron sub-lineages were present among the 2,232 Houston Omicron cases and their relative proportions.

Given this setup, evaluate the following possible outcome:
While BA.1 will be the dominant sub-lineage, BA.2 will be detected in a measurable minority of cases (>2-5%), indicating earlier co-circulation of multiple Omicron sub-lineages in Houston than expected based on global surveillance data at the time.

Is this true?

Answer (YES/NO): NO